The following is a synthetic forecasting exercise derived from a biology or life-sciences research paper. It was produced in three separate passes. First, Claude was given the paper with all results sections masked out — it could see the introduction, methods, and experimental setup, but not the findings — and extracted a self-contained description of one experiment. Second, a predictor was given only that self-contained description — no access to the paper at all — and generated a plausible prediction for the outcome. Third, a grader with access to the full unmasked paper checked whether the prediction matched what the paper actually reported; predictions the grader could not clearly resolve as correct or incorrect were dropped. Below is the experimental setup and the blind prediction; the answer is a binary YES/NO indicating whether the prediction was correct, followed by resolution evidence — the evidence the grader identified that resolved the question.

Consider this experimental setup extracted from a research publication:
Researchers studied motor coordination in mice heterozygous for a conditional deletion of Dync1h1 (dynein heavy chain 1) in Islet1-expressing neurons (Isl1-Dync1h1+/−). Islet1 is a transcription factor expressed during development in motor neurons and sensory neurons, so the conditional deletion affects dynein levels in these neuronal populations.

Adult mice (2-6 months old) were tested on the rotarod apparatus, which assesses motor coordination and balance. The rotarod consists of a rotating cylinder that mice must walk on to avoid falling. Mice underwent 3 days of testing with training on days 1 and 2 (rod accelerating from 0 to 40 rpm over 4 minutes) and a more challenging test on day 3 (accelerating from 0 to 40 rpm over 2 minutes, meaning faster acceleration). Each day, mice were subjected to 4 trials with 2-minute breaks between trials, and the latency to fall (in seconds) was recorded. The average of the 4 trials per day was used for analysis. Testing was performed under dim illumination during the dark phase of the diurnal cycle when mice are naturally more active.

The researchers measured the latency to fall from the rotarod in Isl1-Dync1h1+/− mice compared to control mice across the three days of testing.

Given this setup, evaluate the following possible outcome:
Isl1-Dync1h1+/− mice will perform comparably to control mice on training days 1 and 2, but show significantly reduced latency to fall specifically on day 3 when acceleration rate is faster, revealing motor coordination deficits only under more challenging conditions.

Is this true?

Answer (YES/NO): YES